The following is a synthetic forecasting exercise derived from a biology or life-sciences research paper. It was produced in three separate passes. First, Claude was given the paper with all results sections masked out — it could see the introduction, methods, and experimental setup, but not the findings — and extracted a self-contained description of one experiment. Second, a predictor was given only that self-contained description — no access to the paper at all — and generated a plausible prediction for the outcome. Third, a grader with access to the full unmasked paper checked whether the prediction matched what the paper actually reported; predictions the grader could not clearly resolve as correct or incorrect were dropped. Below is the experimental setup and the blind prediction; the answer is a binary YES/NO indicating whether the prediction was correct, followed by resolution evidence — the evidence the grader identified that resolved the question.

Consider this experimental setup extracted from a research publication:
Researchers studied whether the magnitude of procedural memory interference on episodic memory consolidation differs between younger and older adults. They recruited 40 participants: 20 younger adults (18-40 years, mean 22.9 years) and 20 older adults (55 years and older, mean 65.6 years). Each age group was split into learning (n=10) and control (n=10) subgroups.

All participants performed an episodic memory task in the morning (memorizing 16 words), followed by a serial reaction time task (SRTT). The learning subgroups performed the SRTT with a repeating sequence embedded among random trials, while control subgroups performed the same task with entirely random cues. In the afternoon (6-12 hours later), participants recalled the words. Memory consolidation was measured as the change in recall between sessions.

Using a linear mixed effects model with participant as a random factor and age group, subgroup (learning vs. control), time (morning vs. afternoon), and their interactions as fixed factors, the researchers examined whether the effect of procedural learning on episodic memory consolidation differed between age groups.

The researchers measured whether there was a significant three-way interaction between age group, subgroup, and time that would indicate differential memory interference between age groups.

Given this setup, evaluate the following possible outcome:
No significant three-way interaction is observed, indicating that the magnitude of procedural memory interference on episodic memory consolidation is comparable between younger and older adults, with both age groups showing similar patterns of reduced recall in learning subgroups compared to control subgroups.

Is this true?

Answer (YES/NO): NO